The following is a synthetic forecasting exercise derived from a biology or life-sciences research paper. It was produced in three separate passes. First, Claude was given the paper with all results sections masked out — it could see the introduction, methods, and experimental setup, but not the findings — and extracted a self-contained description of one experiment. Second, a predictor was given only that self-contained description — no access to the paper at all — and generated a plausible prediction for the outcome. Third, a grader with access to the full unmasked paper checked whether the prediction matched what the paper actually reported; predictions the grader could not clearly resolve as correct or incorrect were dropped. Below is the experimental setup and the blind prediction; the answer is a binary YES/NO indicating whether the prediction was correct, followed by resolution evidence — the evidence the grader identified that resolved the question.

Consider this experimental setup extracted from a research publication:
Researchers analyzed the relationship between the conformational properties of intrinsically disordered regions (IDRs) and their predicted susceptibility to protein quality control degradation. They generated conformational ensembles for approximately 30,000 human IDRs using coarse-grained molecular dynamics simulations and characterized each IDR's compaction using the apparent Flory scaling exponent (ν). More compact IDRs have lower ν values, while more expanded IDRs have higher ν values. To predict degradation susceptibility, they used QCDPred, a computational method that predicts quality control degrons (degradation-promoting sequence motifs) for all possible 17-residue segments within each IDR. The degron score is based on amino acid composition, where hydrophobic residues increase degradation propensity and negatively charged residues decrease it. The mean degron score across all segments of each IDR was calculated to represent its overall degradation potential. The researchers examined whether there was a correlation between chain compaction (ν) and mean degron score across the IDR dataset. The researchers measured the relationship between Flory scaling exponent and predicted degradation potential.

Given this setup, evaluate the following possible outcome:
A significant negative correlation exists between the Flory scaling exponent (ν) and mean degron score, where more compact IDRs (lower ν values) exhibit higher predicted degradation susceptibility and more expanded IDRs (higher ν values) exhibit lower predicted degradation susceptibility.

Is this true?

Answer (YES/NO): NO